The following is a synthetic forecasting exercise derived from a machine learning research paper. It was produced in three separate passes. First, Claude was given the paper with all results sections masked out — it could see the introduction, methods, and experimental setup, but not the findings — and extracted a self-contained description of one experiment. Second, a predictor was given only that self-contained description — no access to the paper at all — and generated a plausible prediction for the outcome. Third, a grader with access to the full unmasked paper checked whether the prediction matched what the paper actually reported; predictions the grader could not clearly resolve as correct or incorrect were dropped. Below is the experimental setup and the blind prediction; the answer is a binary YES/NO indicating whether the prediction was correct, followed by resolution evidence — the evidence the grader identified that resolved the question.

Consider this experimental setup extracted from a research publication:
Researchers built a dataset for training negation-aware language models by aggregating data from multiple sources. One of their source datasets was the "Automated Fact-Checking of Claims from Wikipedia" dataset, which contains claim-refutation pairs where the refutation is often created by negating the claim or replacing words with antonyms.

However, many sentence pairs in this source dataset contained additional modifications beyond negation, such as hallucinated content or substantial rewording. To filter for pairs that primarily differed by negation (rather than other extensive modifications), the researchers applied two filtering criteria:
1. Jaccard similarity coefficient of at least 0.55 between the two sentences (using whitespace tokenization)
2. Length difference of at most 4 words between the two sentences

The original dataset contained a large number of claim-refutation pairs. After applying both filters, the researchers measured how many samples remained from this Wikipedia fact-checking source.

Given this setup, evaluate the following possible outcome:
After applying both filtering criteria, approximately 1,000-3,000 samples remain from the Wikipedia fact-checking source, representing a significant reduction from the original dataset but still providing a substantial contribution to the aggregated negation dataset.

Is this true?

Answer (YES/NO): NO